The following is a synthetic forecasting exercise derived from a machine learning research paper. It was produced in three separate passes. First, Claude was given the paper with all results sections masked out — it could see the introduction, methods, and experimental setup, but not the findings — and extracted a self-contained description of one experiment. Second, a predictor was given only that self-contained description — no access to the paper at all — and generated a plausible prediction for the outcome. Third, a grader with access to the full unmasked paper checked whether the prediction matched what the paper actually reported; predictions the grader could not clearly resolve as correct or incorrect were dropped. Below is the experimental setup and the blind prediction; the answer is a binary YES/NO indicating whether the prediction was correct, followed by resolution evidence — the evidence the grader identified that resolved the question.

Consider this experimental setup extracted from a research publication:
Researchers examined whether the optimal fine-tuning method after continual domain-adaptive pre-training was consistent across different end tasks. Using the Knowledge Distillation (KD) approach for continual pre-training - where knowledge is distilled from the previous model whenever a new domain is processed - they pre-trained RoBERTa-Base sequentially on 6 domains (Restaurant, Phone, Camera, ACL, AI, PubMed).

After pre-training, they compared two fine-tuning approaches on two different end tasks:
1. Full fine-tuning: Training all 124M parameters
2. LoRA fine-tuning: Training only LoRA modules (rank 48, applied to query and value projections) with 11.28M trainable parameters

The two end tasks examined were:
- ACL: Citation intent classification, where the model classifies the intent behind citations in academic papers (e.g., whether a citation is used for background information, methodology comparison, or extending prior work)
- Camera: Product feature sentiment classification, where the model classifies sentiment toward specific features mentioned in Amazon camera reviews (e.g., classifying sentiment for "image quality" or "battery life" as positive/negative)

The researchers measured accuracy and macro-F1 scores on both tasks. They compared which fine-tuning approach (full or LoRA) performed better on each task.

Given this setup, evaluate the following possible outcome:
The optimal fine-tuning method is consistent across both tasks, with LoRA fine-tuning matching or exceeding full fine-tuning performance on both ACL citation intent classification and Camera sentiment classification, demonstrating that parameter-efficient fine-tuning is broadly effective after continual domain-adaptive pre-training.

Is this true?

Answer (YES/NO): NO